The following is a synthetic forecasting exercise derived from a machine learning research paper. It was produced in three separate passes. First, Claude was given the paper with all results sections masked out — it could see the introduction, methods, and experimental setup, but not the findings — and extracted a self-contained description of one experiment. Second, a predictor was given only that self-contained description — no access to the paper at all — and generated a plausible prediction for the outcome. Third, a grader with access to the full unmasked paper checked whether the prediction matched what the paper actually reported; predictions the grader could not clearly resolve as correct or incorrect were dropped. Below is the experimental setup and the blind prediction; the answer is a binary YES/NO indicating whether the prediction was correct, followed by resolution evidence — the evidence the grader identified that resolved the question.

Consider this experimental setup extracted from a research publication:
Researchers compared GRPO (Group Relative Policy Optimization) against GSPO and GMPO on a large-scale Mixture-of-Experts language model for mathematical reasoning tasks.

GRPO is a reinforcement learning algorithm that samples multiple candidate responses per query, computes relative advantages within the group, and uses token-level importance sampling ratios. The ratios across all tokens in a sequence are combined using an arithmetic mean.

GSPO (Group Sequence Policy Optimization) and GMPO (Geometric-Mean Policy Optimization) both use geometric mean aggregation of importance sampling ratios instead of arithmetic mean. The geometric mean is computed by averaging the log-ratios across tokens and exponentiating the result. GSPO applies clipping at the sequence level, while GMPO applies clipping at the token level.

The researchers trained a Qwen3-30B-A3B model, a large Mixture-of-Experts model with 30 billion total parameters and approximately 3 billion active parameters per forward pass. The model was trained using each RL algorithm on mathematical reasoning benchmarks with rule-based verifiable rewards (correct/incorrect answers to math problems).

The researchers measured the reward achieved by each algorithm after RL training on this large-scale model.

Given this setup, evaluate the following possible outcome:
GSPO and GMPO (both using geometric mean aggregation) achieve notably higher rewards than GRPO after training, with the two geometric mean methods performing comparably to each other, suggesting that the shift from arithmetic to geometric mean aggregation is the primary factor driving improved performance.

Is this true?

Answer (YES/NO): YES